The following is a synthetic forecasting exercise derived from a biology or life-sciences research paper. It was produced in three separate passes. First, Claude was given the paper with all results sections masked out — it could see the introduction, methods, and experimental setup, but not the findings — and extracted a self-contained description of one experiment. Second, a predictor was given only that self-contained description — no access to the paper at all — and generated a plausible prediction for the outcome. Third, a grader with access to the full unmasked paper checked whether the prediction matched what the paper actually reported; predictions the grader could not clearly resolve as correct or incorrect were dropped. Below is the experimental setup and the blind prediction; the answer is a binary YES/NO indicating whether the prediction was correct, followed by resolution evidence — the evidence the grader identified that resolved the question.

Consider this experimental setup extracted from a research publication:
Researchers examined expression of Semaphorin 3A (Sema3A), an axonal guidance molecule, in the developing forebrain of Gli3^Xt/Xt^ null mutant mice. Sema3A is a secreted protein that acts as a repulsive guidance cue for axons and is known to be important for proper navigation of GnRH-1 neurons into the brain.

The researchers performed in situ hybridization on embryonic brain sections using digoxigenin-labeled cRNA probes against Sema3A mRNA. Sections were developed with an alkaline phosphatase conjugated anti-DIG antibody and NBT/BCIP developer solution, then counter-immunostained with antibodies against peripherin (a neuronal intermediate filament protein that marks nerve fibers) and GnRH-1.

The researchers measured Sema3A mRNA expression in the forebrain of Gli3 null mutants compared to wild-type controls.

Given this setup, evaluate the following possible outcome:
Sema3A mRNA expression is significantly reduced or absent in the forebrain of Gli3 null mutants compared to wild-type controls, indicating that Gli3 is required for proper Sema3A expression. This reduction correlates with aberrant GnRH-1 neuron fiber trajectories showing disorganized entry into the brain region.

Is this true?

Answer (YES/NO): NO